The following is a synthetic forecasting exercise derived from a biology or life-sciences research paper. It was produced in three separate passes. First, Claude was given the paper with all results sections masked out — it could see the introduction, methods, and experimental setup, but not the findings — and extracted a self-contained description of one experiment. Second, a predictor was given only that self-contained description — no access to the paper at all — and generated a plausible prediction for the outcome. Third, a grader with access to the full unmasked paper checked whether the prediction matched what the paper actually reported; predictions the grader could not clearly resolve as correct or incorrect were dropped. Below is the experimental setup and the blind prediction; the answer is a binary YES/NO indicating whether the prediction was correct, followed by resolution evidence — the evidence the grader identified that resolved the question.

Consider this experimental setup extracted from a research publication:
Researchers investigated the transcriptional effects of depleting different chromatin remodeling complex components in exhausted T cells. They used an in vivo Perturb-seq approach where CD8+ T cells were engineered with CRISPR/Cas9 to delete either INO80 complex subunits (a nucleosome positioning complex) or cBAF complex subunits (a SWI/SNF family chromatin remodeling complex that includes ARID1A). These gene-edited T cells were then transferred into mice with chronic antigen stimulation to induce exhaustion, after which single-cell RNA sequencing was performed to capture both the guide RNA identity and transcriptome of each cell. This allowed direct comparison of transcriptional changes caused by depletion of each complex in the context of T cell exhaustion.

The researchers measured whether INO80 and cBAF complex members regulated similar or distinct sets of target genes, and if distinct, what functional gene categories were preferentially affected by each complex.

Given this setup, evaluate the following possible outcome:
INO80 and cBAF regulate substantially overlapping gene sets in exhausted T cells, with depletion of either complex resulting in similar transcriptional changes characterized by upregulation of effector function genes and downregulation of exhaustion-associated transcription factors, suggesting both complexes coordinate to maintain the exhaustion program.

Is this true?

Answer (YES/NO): NO